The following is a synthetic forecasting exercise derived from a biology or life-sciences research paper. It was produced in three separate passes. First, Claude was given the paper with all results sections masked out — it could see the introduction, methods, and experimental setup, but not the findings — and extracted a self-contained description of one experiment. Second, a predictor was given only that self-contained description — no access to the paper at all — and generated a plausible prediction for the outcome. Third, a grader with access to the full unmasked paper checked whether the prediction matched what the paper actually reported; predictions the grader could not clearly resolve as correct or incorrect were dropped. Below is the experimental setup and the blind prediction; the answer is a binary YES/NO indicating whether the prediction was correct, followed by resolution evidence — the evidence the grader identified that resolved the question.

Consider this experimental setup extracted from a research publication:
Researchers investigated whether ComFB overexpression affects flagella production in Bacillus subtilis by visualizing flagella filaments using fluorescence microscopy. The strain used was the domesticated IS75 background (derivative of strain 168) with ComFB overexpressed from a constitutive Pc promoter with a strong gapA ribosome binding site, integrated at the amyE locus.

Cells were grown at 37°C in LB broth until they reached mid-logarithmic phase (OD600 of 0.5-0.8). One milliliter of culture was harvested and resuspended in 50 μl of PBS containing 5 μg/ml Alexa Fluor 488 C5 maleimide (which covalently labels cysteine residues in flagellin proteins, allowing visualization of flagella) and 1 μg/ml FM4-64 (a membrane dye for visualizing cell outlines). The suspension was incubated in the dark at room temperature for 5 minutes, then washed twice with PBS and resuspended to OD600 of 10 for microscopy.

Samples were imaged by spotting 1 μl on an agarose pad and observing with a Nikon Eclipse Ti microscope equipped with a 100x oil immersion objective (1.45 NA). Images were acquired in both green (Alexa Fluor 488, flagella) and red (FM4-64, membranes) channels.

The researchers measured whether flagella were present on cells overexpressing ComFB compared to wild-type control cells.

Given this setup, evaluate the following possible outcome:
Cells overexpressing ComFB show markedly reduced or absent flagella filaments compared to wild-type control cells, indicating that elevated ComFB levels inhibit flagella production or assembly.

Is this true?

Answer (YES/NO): NO